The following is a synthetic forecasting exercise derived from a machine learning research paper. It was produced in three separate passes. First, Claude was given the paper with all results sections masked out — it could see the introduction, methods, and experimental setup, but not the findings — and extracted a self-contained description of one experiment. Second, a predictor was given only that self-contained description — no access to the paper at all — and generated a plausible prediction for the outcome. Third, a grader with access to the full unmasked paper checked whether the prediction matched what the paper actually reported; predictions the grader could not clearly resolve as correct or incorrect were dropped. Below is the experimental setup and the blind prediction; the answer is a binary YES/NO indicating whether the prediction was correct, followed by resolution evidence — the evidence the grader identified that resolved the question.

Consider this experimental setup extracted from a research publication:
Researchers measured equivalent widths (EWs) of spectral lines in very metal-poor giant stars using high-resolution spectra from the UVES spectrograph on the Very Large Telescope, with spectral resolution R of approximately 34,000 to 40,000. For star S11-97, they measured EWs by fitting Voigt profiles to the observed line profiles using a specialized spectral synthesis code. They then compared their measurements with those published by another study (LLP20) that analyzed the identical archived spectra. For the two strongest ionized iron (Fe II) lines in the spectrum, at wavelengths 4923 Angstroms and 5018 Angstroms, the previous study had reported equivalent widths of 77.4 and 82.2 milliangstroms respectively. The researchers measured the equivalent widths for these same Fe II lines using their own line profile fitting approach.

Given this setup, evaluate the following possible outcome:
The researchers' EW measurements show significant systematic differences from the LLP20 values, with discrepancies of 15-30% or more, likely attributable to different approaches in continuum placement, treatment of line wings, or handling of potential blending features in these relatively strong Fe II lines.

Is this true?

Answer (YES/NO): YES